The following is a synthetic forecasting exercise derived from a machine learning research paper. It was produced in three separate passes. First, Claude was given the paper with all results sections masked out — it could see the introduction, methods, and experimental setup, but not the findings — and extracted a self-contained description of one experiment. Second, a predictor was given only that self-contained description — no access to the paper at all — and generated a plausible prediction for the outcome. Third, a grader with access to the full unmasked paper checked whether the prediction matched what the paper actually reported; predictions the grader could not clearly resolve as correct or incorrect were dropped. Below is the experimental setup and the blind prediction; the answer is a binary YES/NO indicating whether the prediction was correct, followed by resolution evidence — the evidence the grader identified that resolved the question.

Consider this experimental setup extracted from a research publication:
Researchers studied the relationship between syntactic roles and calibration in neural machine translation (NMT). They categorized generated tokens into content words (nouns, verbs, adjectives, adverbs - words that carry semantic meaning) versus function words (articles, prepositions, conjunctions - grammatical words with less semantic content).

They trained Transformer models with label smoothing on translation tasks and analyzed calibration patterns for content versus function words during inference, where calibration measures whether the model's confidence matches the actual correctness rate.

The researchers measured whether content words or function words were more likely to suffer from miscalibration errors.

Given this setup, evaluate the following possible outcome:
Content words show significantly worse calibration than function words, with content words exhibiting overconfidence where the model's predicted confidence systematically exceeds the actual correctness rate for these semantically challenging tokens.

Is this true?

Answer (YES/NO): NO